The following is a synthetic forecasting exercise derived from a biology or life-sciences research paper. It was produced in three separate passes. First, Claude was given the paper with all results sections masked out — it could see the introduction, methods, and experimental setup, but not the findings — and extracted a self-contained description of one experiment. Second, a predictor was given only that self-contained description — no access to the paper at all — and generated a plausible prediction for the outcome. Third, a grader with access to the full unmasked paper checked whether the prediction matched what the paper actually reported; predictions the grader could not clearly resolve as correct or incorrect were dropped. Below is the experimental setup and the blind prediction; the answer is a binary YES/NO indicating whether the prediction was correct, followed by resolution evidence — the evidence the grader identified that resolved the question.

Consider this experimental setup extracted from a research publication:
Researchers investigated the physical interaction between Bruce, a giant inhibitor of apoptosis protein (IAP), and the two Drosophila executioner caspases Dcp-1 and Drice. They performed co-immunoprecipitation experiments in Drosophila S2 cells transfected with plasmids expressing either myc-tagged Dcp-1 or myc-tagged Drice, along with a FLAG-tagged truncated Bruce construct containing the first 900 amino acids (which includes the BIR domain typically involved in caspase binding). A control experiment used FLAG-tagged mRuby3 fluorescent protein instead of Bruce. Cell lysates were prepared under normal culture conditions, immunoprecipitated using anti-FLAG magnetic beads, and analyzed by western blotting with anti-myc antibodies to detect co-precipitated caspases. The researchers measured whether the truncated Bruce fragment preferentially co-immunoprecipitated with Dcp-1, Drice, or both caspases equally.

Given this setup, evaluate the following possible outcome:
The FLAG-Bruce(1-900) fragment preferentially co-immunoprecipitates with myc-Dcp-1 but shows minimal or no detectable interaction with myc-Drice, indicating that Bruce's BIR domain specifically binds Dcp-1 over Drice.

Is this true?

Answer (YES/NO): YES